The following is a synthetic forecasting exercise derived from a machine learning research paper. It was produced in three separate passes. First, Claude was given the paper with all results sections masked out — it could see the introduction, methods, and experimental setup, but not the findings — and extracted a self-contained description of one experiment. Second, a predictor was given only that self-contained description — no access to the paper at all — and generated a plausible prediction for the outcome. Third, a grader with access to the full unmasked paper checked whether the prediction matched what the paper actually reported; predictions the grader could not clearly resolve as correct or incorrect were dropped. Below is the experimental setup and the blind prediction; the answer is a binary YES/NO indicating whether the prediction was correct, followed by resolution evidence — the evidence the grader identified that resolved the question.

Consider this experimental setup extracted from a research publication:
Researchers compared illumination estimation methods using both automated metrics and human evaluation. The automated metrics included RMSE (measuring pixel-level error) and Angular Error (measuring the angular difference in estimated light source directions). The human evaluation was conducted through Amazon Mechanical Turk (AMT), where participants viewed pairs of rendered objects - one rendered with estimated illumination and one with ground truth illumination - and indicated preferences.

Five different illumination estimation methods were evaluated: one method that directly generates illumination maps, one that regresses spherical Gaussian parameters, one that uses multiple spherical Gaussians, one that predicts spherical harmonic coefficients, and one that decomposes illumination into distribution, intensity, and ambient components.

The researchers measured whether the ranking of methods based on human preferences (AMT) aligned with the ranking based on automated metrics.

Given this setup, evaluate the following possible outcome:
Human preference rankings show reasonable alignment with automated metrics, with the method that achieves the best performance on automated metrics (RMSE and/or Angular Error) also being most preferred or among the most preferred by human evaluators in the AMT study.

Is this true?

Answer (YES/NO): YES